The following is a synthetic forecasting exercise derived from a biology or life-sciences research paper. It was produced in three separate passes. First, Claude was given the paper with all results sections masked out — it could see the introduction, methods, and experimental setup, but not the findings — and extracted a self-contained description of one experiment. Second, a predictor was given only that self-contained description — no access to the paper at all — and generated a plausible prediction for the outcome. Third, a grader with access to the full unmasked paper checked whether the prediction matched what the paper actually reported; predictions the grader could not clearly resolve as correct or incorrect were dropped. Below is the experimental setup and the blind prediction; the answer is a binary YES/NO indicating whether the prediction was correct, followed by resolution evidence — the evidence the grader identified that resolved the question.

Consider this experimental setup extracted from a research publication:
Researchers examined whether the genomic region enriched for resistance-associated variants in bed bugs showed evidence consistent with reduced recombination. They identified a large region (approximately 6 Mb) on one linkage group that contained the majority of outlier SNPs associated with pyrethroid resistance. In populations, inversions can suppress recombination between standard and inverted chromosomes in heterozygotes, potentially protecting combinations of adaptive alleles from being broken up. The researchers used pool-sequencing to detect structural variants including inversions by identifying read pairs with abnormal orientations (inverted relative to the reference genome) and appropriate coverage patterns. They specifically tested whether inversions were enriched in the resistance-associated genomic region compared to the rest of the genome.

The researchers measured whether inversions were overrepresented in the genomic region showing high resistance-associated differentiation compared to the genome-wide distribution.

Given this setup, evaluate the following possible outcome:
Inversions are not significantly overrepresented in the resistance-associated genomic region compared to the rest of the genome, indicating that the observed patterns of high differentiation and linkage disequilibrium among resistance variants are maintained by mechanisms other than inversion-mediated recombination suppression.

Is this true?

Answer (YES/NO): NO